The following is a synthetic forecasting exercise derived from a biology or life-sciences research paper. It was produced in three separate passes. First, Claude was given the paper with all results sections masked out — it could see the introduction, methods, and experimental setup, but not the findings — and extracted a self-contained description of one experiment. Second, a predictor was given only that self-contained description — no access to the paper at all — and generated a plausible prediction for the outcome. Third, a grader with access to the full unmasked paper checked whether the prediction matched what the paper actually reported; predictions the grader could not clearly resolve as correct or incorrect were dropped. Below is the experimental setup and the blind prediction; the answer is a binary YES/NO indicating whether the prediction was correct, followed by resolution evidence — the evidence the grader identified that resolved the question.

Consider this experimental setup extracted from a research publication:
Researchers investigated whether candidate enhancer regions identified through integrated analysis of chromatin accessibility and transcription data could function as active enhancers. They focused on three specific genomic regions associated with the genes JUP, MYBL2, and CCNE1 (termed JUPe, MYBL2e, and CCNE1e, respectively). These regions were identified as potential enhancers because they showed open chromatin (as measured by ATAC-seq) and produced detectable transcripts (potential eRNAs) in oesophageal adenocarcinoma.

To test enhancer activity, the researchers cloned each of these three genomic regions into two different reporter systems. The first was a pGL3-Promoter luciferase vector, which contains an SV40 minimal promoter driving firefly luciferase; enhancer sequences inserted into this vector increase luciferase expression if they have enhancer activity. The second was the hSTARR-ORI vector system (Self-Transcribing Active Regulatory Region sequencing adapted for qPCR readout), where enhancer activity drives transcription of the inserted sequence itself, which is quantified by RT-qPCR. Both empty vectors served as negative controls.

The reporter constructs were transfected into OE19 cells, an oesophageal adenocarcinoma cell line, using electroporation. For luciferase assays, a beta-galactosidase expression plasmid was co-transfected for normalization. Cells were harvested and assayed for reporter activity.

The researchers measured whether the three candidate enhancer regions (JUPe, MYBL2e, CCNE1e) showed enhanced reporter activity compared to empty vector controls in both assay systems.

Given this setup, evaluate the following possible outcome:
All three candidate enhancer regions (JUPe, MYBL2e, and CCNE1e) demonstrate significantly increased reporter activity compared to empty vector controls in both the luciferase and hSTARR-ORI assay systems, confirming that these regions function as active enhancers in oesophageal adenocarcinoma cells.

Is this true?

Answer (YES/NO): YES